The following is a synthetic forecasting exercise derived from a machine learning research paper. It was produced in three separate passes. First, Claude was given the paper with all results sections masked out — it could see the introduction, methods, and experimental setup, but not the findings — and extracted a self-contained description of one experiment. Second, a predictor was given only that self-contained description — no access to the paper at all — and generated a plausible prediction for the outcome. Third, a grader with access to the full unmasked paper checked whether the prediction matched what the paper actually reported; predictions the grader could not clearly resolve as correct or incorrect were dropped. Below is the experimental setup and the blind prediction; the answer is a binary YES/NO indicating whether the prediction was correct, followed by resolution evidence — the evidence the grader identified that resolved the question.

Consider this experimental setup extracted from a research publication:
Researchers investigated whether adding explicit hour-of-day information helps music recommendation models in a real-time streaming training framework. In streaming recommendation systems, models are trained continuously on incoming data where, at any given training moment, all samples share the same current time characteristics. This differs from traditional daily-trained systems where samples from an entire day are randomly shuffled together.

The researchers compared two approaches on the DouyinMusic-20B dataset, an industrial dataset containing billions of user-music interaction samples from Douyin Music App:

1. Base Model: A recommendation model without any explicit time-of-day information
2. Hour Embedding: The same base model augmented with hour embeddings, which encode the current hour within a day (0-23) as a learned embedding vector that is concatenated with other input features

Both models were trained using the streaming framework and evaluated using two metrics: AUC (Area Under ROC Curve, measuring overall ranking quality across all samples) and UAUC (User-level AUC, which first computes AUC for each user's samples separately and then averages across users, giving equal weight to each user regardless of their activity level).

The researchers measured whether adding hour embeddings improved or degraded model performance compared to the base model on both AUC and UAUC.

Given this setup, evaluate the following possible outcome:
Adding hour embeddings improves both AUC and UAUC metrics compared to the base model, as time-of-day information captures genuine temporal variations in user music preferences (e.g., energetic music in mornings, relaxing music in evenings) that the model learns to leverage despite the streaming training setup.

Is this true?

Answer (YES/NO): NO